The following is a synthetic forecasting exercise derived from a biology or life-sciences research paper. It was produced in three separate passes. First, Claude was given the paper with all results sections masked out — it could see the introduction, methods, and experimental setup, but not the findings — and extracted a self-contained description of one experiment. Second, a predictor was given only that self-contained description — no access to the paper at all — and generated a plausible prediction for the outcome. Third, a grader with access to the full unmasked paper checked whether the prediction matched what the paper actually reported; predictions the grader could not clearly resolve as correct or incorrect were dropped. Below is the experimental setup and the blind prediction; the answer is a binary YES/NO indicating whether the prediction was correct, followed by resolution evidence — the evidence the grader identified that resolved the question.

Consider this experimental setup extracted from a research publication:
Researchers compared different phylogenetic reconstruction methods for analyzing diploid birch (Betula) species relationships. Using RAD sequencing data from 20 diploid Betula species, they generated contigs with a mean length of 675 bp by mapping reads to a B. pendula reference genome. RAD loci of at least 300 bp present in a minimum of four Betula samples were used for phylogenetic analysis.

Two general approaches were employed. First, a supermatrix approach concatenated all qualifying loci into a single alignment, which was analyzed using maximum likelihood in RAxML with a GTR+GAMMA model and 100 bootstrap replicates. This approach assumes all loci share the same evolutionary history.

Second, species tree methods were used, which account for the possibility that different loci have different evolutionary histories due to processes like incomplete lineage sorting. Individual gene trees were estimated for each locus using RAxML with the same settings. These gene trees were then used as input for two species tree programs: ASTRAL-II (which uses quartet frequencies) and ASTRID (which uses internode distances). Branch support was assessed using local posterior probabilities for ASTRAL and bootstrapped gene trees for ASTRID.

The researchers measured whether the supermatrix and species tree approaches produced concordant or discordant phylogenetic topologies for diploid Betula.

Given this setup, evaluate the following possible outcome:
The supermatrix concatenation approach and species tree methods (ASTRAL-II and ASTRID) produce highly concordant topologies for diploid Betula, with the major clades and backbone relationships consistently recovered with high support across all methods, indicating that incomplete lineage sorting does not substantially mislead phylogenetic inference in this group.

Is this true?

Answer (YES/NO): YES